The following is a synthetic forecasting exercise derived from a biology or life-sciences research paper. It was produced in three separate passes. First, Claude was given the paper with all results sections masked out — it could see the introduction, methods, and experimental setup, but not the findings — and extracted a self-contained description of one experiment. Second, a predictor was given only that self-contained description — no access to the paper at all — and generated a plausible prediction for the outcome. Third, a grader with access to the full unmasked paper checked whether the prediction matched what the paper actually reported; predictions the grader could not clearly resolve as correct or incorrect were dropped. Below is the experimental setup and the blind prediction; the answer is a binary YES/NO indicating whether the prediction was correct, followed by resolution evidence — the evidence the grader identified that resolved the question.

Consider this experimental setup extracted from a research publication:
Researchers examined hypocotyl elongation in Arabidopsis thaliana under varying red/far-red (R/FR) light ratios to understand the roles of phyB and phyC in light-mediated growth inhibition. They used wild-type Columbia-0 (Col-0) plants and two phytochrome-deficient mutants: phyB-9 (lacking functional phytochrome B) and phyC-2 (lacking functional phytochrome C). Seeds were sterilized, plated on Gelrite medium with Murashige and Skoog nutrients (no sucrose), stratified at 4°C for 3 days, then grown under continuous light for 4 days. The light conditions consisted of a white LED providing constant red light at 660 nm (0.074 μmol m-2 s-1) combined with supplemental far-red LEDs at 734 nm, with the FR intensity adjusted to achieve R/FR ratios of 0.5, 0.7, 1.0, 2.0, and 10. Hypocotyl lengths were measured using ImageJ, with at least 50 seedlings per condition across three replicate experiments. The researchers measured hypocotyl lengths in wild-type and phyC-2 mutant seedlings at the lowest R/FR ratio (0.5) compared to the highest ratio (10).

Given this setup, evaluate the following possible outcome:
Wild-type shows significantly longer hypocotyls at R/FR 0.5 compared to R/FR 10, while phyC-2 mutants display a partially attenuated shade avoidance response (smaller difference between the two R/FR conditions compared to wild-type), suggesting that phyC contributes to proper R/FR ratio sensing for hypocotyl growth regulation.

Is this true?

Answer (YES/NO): NO